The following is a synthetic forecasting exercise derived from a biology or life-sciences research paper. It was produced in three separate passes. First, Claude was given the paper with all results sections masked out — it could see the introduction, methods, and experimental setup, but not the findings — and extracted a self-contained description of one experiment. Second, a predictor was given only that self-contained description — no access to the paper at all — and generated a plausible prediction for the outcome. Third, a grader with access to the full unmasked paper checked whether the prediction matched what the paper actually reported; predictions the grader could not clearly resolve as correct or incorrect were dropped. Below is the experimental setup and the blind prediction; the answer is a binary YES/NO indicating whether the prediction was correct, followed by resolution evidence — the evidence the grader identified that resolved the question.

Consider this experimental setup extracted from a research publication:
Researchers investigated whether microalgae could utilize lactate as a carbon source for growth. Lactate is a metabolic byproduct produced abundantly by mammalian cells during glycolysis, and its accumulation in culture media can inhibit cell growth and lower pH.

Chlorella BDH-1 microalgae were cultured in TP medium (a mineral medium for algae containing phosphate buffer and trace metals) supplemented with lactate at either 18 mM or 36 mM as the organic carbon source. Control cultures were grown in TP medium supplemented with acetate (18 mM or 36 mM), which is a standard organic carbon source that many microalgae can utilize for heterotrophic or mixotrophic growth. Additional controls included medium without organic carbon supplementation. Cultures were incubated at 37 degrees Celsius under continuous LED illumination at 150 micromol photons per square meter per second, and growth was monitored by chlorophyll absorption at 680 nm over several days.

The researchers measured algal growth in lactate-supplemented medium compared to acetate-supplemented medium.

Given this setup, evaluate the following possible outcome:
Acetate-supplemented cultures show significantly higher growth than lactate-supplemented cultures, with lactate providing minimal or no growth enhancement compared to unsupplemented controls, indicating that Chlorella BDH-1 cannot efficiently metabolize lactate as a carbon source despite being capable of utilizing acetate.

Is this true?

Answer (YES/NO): YES